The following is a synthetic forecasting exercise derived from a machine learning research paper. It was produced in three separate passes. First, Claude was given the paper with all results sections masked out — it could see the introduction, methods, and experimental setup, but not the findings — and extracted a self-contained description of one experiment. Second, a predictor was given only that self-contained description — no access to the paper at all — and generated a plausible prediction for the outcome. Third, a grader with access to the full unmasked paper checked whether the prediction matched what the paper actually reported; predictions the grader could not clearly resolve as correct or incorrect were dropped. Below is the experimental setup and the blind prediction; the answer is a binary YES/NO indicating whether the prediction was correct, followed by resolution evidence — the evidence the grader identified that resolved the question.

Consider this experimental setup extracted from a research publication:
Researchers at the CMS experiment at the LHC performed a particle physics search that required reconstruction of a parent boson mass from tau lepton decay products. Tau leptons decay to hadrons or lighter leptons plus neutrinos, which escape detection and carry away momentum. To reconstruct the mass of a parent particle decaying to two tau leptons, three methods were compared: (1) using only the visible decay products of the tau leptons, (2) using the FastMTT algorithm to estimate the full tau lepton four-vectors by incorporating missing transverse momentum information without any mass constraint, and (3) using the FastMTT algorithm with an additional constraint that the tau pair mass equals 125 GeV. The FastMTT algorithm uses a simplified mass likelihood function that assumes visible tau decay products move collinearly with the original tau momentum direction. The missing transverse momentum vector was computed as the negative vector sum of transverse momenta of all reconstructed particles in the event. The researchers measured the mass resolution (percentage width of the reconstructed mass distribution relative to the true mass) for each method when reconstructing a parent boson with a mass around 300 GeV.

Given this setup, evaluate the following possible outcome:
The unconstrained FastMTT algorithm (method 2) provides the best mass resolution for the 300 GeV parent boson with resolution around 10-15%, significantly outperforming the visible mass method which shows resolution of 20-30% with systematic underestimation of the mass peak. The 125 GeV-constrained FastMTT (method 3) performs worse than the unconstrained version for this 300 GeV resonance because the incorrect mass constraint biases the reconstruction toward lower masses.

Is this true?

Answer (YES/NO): NO